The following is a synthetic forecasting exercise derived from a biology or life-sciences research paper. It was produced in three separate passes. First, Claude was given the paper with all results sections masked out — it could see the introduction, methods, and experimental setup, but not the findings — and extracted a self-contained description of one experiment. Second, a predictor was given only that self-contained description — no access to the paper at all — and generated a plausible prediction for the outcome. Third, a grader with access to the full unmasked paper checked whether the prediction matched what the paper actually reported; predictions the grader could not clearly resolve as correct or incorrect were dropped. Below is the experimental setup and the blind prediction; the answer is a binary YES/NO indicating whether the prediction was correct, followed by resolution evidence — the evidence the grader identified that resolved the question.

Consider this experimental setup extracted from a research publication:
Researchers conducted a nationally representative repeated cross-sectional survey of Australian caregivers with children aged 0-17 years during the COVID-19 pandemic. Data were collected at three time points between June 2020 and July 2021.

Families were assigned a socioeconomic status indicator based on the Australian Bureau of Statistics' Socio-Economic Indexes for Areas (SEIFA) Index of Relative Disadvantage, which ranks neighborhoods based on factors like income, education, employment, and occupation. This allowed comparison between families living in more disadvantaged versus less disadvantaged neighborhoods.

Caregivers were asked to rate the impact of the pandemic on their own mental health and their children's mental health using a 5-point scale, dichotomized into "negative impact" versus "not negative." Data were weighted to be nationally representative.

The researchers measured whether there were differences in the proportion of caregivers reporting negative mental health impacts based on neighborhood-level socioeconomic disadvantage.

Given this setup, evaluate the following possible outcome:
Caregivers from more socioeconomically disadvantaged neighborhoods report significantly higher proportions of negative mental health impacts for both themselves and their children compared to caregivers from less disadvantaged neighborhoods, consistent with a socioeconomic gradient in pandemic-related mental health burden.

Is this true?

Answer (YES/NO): NO